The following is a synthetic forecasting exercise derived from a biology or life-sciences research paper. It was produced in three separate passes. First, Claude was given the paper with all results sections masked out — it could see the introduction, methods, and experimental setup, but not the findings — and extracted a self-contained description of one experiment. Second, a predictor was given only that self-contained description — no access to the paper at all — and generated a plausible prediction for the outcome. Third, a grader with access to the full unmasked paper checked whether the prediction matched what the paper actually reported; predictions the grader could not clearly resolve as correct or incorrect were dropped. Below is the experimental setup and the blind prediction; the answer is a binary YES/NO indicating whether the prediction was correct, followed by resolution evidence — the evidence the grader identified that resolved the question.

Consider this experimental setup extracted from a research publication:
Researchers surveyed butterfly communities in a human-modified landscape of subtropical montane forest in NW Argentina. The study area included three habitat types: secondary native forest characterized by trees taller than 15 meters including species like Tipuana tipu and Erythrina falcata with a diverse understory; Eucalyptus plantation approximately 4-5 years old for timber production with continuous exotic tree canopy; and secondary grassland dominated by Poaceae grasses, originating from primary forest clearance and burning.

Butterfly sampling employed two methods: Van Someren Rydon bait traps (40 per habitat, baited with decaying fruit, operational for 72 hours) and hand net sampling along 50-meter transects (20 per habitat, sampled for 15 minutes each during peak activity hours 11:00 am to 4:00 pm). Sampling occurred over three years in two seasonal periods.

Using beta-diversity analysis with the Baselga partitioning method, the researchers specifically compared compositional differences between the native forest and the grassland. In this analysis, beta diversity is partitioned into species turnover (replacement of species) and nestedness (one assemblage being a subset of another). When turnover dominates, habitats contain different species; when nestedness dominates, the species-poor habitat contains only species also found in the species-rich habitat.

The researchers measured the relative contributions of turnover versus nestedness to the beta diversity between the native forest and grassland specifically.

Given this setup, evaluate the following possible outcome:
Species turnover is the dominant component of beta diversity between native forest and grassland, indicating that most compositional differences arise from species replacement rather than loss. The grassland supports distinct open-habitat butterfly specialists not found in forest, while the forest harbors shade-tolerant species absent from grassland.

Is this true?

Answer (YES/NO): NO